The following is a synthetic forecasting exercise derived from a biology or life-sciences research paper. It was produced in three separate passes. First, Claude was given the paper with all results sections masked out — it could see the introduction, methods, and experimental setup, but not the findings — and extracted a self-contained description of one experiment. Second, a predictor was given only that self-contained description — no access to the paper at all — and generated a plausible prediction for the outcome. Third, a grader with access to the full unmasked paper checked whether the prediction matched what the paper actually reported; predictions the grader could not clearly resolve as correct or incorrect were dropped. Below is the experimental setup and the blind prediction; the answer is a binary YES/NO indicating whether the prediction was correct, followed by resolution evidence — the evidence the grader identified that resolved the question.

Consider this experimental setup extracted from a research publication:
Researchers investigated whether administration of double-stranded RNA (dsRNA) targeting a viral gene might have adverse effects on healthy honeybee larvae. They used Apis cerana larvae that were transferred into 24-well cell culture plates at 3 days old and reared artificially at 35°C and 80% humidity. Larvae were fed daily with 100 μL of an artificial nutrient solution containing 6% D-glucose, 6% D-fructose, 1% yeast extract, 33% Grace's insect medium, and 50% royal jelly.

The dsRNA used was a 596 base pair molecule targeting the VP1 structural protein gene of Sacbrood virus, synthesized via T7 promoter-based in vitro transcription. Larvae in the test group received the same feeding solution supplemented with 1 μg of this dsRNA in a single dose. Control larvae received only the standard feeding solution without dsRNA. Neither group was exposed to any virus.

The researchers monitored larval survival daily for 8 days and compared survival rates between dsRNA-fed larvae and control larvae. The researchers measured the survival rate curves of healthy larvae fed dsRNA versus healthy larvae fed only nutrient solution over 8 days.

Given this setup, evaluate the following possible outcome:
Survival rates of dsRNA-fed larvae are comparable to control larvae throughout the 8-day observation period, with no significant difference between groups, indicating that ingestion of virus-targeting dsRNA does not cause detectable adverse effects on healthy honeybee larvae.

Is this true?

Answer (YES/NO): YES